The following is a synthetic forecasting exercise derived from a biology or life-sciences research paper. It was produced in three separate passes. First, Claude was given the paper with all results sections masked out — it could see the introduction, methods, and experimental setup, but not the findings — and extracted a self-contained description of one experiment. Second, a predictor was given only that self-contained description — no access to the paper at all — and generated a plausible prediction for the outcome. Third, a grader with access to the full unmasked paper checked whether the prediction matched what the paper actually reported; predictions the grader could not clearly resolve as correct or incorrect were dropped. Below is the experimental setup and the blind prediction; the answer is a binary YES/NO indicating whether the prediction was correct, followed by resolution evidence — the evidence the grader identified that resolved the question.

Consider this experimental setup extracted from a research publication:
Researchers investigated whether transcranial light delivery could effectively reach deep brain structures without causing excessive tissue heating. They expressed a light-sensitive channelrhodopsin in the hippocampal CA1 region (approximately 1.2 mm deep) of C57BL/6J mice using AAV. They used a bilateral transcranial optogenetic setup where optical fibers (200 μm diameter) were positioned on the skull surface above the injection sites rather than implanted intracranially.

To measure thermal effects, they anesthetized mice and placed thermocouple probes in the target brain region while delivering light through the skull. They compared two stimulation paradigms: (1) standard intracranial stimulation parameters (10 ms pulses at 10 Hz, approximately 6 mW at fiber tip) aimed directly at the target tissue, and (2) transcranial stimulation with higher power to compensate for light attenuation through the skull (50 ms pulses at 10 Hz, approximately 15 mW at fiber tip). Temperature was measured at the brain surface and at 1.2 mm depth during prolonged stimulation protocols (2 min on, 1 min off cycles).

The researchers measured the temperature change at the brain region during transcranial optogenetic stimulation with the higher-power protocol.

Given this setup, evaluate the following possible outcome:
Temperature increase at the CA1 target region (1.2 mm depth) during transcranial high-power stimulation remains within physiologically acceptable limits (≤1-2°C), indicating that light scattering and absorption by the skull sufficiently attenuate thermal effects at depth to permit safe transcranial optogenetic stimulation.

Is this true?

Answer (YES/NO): NO